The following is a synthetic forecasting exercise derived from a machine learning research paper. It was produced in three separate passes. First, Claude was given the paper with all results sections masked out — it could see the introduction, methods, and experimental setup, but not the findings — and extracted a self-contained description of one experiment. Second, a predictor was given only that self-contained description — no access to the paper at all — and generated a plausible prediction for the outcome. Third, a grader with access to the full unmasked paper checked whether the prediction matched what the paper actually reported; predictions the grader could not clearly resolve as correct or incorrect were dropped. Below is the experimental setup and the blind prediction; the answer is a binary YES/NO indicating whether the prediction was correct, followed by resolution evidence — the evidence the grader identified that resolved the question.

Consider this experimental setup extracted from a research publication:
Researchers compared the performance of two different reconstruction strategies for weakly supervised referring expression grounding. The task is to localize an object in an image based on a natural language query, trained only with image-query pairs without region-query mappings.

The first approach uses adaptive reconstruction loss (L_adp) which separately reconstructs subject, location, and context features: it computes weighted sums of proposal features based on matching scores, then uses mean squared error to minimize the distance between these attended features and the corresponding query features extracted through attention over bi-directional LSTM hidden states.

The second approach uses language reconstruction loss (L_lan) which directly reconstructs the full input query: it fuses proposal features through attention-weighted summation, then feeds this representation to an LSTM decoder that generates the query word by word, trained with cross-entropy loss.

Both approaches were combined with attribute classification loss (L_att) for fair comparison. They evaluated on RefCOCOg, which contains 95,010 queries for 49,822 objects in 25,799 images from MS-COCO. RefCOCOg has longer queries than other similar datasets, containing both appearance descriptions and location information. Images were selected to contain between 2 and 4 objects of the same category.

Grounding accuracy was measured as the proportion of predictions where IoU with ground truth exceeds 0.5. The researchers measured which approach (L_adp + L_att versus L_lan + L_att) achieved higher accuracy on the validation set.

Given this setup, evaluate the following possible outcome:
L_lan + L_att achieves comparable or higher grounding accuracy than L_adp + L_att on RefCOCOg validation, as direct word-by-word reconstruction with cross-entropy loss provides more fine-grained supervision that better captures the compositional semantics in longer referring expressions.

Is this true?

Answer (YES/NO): YES